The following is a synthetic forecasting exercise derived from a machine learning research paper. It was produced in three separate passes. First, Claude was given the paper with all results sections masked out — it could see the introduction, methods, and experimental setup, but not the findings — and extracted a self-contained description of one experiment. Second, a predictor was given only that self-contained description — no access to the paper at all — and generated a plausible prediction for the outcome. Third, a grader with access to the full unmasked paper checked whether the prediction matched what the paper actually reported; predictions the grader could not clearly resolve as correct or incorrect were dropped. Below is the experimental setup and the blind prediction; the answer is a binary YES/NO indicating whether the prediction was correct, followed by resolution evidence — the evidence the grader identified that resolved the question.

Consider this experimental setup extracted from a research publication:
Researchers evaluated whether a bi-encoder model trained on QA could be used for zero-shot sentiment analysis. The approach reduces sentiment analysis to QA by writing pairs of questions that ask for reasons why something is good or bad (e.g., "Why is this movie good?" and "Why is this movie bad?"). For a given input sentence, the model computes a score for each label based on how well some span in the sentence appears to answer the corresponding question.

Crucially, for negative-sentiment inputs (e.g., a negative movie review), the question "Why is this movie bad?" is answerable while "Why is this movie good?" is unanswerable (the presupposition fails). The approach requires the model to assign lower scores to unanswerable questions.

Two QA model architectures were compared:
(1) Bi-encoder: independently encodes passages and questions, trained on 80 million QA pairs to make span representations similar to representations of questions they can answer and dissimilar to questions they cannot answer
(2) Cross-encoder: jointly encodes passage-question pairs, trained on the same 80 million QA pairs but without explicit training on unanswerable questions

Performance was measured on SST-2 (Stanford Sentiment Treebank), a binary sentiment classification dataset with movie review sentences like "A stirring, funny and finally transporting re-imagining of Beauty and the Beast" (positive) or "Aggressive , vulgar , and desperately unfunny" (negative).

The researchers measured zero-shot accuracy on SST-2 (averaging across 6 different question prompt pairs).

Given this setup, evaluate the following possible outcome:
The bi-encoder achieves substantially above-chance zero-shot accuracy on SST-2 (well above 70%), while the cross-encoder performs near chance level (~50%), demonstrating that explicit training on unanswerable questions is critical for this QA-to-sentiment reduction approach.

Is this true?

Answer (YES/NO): NO